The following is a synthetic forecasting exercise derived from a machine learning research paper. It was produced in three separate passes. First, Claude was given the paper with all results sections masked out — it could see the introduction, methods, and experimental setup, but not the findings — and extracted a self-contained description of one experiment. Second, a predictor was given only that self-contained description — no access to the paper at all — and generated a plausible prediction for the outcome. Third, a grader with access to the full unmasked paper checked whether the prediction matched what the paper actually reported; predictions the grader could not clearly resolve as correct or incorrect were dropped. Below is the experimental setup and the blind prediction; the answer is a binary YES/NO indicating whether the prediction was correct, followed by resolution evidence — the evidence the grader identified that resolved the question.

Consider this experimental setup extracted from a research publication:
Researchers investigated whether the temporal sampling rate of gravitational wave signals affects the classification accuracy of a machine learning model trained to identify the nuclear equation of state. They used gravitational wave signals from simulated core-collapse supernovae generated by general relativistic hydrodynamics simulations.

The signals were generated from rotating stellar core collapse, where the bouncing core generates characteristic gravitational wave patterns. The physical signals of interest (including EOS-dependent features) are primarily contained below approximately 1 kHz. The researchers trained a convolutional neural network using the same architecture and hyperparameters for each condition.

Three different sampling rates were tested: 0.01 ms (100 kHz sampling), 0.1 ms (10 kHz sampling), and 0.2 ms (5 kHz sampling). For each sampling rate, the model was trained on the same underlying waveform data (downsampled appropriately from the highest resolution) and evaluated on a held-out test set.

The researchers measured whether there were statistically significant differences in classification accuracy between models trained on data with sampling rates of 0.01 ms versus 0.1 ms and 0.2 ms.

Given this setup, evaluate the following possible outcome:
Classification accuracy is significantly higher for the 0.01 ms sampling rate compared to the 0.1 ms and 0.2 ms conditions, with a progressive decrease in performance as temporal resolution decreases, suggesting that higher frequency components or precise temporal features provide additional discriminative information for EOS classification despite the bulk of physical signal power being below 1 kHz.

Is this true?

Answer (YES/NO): NO